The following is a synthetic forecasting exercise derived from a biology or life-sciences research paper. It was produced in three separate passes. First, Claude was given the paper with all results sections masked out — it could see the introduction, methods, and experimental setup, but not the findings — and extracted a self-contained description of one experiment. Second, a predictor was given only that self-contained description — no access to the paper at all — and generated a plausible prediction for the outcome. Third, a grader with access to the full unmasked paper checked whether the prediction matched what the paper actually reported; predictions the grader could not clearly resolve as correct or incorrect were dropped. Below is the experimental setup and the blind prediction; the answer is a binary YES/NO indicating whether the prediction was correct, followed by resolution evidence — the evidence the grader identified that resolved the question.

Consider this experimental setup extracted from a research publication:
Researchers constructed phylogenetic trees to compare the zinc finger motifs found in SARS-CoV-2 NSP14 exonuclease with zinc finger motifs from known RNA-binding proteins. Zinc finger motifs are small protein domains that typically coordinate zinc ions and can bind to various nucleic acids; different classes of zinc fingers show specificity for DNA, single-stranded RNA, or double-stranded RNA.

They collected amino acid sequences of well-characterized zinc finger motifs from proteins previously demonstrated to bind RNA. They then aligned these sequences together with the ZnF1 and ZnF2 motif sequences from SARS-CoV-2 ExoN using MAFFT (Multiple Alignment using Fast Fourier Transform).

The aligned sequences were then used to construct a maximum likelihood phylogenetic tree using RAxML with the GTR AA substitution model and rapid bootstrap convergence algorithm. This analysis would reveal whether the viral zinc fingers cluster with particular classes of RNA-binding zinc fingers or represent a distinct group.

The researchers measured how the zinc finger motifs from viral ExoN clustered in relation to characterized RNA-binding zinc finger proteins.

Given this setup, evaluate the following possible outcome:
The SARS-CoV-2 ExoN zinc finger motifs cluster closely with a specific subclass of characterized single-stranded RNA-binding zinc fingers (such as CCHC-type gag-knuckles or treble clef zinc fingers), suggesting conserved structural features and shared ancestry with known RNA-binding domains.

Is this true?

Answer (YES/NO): NO